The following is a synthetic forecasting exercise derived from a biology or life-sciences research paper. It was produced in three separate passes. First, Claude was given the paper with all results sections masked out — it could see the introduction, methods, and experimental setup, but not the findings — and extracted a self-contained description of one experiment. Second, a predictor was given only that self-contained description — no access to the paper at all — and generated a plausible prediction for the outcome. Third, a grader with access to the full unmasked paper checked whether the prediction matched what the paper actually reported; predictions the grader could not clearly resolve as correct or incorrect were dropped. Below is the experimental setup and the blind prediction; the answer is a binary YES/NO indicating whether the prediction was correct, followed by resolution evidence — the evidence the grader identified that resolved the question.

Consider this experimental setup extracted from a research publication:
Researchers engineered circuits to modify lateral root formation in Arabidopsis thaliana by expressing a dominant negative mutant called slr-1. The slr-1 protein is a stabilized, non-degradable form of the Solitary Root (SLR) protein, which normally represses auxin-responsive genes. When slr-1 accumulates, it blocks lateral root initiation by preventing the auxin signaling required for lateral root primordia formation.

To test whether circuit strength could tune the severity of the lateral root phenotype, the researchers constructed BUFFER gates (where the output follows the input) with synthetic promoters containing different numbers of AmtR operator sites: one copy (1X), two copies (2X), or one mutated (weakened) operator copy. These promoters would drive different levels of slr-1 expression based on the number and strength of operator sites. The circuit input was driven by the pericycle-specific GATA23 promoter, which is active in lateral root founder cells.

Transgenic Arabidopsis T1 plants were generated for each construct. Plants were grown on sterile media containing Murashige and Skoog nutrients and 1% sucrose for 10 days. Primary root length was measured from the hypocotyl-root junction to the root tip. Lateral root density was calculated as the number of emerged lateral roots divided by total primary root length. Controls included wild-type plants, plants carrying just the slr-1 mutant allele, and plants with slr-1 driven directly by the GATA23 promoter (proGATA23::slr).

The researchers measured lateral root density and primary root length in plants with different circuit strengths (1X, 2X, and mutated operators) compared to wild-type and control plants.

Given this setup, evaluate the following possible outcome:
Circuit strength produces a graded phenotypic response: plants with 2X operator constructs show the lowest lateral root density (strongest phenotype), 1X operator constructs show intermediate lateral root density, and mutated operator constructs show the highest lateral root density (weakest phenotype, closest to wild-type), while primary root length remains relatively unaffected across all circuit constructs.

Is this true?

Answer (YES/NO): YES